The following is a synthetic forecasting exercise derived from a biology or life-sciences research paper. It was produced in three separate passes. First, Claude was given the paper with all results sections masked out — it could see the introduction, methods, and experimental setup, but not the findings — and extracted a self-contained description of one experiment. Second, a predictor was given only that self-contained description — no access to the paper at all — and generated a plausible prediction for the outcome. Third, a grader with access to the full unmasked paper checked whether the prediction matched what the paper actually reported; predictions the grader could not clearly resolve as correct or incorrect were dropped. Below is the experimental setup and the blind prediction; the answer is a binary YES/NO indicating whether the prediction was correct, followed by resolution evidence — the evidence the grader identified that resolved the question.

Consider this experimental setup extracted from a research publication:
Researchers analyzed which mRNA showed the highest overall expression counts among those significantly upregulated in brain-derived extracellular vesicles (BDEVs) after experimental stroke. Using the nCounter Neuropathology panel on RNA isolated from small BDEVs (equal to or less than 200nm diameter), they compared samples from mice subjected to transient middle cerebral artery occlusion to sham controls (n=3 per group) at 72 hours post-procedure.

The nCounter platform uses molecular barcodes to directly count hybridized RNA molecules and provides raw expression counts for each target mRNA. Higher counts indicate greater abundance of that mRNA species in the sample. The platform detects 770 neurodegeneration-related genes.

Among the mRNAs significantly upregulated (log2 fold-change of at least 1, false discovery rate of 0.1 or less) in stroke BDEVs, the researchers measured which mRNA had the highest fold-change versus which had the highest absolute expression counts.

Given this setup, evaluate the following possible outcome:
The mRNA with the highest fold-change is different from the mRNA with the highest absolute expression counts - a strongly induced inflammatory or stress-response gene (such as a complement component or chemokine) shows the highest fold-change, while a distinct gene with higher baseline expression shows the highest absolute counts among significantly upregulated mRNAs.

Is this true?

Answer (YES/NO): NO